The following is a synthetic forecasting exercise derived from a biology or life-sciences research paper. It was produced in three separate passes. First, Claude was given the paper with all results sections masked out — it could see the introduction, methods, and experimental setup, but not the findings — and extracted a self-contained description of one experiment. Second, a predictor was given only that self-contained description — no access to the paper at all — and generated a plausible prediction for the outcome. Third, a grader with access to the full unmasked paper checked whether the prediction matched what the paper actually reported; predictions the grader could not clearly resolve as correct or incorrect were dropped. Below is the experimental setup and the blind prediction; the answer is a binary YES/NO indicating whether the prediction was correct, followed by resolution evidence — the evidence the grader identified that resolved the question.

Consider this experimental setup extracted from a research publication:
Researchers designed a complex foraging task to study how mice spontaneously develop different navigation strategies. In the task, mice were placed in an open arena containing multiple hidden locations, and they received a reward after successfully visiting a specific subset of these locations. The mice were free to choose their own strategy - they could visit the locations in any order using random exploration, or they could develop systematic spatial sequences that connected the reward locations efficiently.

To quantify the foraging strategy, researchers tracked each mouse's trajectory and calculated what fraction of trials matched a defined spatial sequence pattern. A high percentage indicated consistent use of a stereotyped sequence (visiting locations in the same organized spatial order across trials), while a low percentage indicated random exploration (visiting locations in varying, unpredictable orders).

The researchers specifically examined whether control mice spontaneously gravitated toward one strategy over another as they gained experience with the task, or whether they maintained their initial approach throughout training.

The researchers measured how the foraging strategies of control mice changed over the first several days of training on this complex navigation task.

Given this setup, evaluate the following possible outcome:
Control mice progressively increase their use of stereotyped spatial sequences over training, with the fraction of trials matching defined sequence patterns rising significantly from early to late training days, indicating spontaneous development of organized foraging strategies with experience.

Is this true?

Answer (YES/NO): YES